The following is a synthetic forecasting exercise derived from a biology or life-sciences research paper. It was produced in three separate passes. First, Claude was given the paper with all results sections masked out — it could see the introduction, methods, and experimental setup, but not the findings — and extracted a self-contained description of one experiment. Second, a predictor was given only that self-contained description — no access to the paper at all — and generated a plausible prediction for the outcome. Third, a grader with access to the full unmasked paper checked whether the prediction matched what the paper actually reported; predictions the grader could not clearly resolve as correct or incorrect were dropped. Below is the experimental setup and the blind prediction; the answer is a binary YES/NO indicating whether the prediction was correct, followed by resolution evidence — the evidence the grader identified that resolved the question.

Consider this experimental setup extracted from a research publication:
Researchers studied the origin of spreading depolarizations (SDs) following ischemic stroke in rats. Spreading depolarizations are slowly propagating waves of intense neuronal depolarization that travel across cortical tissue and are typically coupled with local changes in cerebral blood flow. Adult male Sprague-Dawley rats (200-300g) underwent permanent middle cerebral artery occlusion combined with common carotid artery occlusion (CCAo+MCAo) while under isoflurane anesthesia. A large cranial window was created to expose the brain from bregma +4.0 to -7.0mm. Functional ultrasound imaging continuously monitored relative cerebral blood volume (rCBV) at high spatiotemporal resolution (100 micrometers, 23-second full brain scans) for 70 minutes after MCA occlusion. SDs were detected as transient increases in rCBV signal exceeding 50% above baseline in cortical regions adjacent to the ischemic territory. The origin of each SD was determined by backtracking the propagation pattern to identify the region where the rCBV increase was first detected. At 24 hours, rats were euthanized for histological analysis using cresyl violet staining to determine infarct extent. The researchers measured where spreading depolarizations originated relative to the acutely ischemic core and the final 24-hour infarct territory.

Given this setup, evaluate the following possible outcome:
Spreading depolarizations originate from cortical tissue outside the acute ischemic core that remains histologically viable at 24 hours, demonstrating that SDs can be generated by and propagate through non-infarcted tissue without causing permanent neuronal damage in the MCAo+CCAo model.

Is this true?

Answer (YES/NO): NO